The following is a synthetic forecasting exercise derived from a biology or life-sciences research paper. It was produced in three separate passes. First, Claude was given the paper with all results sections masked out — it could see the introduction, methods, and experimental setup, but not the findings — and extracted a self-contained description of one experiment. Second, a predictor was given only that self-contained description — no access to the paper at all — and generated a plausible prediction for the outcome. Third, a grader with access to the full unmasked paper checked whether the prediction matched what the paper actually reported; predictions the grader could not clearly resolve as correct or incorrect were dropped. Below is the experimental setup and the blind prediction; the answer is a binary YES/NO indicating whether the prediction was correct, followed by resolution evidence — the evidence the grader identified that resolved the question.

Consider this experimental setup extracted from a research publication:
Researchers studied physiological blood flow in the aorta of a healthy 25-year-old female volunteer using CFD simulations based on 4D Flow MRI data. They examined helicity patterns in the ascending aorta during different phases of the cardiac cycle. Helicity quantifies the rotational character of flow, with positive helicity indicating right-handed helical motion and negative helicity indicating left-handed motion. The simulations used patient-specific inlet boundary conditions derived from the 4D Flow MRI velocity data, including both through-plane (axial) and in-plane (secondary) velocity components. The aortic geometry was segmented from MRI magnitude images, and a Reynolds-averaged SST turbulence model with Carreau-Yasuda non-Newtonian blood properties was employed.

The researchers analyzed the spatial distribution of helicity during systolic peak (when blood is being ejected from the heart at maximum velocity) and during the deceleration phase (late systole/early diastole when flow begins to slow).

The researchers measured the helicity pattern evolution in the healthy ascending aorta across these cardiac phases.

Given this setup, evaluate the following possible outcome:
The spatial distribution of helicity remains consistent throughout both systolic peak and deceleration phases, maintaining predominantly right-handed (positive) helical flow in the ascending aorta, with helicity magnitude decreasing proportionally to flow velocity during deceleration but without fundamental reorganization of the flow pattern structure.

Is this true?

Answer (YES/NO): NO